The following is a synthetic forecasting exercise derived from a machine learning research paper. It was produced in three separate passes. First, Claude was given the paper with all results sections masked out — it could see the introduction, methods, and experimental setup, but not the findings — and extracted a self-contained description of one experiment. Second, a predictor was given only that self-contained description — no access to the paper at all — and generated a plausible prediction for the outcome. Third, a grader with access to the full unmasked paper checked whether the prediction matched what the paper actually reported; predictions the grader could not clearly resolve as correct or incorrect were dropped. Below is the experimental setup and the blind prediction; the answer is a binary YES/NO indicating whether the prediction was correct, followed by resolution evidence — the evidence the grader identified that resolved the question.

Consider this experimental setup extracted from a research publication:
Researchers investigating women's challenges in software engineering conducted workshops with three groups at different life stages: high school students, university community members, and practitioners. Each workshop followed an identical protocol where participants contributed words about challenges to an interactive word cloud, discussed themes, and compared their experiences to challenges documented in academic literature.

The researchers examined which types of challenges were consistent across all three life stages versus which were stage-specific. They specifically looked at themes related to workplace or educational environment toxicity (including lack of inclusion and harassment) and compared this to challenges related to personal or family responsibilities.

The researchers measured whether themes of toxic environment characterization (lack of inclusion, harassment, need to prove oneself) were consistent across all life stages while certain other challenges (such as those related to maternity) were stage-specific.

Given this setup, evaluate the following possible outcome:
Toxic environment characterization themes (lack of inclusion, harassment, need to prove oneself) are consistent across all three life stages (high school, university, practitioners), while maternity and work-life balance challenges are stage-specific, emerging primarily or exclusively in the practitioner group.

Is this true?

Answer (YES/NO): NO